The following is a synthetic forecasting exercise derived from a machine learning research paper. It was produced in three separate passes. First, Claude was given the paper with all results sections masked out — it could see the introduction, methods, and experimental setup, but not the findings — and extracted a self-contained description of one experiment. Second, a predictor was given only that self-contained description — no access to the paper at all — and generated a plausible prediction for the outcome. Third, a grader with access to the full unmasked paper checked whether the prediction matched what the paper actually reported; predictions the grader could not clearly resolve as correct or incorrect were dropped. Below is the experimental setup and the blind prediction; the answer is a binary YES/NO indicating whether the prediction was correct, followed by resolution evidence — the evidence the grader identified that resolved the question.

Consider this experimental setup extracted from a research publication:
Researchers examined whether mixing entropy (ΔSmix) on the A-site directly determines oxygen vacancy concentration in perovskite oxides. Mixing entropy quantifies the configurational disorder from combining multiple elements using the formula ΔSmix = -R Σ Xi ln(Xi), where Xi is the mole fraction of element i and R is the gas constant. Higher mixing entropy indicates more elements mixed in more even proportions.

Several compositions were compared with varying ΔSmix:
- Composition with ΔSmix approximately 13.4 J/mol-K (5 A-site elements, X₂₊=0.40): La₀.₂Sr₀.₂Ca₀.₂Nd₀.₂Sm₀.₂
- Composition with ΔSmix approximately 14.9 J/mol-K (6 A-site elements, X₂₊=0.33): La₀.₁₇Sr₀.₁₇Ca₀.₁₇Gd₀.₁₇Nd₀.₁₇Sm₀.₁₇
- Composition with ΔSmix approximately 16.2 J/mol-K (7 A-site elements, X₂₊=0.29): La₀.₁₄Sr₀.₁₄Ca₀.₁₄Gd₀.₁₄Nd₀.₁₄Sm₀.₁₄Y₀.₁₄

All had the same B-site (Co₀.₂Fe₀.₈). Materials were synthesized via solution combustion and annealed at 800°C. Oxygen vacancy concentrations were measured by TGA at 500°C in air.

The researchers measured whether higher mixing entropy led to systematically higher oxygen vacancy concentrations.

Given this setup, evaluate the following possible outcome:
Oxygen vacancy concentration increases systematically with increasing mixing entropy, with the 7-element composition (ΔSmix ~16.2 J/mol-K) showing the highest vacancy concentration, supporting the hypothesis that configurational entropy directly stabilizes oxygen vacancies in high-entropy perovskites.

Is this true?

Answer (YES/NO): NO